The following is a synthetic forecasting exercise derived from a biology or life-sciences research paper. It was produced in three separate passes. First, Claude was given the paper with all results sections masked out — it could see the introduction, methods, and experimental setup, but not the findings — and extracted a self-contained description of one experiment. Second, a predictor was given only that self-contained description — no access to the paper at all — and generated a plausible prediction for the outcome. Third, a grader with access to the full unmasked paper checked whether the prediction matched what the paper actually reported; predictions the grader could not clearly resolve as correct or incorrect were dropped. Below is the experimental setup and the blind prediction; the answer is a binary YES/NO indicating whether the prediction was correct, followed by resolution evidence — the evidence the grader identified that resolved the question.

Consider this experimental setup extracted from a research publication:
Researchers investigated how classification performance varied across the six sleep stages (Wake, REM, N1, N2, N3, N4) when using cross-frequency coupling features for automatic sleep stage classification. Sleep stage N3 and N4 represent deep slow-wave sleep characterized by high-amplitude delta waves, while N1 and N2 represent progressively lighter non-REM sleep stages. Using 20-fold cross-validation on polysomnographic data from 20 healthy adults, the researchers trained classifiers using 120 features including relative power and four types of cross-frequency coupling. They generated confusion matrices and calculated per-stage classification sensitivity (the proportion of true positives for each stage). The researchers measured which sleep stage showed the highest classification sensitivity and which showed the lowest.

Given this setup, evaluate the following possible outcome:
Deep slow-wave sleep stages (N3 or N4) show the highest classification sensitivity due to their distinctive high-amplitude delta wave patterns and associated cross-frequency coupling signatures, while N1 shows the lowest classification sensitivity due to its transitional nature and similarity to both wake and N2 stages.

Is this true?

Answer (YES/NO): YES